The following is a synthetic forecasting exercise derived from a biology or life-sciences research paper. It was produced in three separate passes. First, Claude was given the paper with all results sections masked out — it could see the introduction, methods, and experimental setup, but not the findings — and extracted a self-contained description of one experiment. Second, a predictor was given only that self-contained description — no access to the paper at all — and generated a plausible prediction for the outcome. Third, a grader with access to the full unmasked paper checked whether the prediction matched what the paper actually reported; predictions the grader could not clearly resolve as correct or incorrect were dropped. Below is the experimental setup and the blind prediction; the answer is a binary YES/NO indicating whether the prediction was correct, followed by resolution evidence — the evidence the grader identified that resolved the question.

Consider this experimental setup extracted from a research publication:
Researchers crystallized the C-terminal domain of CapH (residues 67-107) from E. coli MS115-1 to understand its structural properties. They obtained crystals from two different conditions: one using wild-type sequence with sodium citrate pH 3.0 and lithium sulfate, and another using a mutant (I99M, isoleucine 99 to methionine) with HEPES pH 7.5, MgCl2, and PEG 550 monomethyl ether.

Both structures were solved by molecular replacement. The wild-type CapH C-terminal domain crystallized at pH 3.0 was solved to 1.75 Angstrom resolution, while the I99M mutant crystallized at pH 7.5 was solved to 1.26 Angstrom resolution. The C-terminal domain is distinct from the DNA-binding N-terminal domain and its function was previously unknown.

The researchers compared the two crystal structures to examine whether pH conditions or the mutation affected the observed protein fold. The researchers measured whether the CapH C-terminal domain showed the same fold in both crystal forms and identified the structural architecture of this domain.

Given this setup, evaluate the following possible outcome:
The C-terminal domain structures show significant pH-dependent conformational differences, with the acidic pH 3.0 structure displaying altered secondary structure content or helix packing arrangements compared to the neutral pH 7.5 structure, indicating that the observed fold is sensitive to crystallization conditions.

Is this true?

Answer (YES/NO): NO